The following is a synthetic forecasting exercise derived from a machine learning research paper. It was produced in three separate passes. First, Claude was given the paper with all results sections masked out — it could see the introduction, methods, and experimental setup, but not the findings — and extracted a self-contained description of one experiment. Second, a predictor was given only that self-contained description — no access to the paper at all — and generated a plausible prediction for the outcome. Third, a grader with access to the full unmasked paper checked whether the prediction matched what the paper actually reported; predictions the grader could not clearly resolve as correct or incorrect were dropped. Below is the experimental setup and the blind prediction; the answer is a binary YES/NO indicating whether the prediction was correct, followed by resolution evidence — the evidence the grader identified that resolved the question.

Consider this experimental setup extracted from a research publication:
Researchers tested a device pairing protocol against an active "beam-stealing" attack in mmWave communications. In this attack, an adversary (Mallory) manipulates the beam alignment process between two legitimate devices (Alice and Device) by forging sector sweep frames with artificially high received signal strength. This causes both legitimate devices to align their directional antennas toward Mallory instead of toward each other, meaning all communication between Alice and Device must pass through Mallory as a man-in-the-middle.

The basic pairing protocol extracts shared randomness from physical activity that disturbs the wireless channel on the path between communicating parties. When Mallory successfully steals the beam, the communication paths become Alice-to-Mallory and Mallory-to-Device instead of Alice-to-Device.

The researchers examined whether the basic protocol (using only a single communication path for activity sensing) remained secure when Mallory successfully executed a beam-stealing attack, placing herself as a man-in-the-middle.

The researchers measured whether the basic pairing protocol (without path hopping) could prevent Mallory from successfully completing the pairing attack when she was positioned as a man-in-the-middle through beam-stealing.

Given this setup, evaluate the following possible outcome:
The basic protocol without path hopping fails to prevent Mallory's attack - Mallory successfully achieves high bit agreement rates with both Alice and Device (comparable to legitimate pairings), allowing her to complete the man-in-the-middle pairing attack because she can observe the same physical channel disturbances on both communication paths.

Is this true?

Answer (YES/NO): YES